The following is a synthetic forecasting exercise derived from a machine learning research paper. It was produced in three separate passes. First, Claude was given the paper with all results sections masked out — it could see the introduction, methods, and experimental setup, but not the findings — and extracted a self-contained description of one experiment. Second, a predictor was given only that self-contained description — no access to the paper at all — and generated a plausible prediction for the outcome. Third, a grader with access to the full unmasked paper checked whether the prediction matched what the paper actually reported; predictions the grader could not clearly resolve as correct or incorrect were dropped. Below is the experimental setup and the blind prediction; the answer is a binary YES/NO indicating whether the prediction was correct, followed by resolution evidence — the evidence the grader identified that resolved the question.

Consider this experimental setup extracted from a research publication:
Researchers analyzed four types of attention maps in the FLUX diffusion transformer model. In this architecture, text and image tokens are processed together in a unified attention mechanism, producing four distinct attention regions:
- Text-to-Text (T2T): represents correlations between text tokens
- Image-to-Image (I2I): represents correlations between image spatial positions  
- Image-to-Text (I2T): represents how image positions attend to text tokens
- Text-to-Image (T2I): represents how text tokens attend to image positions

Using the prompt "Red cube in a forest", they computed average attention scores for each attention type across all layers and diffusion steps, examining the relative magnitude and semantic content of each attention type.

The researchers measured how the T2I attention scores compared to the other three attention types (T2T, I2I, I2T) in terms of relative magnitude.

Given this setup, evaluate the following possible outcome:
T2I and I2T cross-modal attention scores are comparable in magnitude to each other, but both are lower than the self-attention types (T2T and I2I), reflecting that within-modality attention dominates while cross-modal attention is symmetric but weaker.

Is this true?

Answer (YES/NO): NO